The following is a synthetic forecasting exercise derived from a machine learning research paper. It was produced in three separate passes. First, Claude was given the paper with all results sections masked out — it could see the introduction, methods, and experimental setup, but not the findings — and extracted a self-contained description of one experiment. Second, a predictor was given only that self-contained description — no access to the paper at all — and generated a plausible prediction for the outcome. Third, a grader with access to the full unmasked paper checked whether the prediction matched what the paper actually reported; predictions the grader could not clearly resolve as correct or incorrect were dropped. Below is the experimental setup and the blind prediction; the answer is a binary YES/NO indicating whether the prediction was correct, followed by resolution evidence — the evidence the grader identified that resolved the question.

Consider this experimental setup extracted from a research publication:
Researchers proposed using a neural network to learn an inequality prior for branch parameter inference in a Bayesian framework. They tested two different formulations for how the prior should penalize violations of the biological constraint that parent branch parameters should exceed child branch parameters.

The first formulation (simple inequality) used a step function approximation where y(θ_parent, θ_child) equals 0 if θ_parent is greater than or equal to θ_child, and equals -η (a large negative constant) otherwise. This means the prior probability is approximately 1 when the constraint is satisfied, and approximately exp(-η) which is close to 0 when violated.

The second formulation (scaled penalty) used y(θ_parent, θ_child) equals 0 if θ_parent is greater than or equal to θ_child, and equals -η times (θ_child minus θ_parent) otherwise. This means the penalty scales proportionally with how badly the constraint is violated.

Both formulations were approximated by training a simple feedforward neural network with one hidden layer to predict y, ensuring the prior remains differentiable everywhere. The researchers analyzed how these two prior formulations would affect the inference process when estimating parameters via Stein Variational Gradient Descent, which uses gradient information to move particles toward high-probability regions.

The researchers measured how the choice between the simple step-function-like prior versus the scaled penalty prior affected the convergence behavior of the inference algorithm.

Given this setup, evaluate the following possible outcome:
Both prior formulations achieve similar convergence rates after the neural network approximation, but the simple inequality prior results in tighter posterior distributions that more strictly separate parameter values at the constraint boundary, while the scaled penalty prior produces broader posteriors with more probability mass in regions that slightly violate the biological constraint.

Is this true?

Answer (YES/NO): NO